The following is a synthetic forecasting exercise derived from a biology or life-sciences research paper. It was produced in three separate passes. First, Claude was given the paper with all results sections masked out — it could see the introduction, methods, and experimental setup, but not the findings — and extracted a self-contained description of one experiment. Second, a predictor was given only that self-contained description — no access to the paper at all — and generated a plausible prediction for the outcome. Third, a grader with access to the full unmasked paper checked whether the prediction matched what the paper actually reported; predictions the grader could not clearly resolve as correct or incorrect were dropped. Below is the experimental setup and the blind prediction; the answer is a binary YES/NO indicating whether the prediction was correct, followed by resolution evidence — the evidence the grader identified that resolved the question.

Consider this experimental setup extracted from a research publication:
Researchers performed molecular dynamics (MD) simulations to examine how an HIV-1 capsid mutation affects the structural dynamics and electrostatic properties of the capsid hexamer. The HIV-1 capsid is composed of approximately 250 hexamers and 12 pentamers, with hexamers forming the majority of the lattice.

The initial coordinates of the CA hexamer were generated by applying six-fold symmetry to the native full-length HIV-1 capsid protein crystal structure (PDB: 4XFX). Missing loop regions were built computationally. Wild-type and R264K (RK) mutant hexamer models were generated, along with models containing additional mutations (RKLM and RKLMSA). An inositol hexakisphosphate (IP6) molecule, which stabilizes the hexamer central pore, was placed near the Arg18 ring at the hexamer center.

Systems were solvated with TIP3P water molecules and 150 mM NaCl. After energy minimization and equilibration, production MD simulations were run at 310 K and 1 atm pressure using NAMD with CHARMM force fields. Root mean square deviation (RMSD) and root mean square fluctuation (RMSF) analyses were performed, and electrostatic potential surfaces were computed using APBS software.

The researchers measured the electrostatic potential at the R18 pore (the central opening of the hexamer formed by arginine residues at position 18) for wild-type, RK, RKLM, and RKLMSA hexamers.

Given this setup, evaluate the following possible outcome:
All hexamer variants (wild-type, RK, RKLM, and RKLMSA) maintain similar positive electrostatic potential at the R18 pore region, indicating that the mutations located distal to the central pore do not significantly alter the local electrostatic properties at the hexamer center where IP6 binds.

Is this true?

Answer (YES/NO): YES